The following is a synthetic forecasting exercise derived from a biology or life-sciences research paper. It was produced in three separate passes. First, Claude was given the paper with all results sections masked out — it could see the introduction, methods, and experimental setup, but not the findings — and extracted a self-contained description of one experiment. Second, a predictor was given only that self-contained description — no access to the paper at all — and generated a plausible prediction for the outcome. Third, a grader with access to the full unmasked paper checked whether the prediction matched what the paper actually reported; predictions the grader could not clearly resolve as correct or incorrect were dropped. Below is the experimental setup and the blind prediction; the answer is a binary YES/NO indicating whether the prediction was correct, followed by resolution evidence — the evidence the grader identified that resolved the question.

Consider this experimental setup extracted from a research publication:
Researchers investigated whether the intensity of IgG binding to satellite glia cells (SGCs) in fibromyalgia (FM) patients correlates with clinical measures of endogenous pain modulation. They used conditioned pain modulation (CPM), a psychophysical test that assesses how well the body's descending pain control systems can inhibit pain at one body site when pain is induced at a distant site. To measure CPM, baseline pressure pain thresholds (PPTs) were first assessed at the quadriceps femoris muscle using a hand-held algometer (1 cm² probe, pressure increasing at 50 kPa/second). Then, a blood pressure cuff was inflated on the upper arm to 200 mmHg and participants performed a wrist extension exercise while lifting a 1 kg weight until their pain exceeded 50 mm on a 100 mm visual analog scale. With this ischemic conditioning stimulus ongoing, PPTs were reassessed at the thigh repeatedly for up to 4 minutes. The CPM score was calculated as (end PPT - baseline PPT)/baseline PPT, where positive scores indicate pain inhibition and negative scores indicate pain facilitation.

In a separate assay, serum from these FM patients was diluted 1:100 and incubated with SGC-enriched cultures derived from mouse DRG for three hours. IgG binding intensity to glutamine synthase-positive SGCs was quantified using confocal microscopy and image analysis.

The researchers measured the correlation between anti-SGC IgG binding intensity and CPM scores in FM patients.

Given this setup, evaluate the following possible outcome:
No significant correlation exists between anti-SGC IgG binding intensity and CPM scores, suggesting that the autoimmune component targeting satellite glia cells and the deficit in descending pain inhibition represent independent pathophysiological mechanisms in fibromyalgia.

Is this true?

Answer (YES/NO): YES